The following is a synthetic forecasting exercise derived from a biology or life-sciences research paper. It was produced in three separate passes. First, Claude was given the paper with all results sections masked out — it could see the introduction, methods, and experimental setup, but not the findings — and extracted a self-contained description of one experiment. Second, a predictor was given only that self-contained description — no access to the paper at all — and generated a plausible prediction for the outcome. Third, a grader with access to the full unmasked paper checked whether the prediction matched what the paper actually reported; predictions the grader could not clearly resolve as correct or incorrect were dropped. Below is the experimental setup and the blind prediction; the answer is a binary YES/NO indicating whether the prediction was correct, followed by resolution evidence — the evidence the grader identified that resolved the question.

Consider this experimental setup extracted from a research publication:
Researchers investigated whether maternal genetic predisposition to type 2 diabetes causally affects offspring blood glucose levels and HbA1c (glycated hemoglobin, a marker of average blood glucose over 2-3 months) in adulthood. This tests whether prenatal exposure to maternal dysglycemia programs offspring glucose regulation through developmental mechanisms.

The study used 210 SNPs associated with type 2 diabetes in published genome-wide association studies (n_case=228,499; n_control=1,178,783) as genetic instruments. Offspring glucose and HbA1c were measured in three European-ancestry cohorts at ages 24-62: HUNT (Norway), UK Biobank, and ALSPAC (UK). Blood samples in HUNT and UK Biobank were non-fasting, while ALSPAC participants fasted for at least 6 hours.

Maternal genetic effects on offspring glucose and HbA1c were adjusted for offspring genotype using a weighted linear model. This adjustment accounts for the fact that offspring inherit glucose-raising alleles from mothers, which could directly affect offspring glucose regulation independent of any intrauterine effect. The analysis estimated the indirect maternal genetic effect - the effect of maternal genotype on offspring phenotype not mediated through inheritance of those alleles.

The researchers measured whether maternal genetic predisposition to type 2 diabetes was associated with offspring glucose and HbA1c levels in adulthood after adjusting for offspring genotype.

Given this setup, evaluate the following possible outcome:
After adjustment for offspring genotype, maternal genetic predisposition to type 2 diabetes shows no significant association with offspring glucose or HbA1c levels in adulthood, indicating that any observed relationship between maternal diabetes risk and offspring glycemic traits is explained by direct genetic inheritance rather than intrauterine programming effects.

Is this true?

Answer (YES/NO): YES